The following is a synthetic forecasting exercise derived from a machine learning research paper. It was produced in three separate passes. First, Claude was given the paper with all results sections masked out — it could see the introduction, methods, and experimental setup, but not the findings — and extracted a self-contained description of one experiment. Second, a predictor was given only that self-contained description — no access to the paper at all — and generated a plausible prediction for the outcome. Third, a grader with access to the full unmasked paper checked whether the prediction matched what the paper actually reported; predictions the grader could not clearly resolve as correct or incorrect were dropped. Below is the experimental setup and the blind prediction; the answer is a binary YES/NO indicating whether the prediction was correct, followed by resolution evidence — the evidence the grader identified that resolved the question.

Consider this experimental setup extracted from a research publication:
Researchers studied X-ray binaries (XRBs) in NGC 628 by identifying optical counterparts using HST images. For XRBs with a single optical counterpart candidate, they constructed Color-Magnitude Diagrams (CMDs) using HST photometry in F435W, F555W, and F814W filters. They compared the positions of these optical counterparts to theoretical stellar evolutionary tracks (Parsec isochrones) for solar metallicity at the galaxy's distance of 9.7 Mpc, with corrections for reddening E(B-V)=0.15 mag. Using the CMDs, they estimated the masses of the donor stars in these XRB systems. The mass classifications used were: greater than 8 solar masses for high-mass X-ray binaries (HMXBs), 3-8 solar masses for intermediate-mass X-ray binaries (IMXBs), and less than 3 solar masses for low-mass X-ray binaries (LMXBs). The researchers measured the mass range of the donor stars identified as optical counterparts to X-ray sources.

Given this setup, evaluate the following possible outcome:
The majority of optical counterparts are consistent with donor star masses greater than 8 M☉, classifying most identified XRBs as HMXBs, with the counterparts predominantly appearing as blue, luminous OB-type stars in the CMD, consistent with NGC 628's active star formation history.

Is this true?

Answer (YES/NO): NO